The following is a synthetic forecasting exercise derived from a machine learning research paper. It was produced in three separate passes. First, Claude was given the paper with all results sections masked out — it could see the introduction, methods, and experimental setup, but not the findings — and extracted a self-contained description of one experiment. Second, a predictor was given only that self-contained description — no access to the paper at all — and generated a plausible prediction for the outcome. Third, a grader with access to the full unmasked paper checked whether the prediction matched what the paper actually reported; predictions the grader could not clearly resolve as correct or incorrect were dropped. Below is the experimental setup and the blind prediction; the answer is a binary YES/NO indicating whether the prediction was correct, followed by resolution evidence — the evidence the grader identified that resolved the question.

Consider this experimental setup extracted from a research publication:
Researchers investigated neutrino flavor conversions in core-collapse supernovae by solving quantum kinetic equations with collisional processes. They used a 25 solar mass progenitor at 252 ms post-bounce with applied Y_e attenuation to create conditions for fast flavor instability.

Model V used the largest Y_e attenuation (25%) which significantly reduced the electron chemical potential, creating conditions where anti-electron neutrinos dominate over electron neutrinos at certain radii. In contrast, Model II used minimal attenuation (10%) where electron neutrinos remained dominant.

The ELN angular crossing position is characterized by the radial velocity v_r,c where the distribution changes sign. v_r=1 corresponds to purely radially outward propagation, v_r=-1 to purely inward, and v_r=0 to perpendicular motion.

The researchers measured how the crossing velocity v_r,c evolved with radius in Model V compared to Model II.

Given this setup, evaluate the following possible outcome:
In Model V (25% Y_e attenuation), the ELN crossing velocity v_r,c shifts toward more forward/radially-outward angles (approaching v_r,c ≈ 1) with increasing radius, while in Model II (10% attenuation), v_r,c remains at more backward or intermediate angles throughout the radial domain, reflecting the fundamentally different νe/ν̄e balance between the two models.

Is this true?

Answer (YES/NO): NO